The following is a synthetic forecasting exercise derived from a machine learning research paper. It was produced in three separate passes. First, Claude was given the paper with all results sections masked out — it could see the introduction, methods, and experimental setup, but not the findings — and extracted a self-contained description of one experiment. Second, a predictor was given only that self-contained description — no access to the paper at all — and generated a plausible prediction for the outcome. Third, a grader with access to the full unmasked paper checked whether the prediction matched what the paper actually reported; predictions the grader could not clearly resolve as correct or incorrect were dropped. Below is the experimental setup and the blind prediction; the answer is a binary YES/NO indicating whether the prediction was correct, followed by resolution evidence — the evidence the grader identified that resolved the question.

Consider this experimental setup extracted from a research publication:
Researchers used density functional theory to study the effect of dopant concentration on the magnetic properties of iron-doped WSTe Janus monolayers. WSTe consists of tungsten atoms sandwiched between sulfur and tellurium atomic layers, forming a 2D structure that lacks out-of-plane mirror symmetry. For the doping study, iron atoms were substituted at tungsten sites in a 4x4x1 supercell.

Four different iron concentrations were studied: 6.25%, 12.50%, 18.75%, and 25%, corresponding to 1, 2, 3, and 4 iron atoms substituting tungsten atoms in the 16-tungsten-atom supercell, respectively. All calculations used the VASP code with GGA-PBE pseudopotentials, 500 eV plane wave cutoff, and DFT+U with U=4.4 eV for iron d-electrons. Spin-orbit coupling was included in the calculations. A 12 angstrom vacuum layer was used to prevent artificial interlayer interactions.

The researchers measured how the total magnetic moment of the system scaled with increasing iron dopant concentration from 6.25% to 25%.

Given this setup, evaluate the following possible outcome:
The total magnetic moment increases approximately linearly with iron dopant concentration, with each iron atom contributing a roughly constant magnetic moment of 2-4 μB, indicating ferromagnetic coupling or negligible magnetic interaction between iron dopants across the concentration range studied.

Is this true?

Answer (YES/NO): NO